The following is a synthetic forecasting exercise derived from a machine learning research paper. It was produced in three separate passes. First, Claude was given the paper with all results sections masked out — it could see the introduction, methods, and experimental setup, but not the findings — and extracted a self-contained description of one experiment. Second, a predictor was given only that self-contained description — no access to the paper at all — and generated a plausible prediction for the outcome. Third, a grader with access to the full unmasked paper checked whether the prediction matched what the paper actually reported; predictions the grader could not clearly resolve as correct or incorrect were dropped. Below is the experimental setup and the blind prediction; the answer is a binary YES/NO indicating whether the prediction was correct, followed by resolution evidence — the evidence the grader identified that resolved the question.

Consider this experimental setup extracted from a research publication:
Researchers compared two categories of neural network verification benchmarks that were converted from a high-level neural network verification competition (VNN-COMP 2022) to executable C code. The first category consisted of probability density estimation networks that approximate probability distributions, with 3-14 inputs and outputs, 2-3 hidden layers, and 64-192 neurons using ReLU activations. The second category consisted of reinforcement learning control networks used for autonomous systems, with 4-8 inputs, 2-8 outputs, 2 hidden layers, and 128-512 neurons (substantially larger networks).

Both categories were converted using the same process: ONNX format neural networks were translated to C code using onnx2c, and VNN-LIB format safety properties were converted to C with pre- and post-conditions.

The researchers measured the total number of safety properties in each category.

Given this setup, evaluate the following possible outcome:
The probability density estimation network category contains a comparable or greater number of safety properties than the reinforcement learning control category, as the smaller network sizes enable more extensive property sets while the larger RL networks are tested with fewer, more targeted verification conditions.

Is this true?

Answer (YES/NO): NO